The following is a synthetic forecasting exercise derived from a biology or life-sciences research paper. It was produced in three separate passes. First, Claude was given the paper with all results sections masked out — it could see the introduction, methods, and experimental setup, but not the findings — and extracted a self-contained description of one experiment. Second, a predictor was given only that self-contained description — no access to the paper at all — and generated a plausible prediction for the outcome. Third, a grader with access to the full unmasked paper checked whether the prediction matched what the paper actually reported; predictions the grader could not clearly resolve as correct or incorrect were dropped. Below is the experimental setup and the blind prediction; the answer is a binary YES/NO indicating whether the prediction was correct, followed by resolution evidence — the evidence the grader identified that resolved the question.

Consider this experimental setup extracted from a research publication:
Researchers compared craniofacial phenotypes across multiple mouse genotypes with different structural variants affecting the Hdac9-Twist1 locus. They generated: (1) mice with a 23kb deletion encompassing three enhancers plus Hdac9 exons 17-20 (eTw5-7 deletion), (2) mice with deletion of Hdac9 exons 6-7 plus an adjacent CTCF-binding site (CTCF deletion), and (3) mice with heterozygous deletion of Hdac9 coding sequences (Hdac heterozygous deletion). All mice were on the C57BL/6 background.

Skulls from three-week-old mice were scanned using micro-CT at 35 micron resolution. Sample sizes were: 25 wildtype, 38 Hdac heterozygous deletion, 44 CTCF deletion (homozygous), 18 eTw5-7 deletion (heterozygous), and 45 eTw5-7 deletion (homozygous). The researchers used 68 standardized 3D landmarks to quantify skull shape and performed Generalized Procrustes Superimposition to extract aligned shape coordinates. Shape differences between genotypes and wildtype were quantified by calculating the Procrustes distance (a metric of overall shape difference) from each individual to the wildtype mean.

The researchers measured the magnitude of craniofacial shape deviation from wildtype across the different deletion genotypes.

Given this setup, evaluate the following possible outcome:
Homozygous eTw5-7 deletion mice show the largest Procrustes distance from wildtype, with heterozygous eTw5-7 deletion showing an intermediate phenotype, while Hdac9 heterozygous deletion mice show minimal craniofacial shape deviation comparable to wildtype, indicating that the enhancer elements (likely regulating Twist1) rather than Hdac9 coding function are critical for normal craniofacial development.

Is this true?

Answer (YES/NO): NO